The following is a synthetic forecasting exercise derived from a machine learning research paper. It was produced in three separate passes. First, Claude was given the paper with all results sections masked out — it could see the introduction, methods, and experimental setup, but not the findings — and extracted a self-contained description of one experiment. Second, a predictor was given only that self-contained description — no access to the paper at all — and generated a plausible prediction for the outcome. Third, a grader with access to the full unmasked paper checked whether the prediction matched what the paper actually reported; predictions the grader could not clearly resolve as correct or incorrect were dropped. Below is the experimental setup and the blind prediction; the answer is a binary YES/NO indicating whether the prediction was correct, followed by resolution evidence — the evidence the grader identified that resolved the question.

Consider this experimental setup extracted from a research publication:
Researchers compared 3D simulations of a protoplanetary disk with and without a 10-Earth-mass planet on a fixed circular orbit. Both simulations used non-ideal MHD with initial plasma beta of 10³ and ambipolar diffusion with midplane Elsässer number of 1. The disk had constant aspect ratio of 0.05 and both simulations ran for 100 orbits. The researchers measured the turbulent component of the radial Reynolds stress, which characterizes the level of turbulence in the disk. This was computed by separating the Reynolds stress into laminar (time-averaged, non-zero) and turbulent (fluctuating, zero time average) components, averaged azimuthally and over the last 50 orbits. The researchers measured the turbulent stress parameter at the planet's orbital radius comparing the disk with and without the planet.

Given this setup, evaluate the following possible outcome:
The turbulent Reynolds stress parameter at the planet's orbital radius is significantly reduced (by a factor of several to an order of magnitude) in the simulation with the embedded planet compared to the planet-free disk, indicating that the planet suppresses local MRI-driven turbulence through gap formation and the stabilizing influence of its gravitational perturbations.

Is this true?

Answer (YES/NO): NO